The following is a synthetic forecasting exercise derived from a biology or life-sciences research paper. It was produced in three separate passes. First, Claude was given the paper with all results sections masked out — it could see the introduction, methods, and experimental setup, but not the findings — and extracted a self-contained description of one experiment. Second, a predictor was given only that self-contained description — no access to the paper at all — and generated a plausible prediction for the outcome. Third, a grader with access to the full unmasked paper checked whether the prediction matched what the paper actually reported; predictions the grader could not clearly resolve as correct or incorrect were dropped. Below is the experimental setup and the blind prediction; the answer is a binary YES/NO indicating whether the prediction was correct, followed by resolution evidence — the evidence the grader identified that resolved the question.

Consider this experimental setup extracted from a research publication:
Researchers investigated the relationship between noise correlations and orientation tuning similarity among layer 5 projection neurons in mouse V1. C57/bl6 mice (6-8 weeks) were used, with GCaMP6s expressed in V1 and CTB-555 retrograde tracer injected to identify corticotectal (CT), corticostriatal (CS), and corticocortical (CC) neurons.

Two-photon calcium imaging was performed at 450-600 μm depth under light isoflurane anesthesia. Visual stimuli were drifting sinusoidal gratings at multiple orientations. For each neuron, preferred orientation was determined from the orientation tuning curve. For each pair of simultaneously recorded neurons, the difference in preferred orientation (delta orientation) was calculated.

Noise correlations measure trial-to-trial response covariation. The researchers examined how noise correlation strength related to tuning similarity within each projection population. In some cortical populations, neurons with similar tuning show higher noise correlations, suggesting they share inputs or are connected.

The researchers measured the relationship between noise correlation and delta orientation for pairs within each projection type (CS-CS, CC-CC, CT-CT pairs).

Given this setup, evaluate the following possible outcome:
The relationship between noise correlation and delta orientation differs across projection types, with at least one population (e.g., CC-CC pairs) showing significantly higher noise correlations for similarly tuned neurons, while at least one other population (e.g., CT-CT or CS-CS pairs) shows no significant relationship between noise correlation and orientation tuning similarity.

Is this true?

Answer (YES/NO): NO